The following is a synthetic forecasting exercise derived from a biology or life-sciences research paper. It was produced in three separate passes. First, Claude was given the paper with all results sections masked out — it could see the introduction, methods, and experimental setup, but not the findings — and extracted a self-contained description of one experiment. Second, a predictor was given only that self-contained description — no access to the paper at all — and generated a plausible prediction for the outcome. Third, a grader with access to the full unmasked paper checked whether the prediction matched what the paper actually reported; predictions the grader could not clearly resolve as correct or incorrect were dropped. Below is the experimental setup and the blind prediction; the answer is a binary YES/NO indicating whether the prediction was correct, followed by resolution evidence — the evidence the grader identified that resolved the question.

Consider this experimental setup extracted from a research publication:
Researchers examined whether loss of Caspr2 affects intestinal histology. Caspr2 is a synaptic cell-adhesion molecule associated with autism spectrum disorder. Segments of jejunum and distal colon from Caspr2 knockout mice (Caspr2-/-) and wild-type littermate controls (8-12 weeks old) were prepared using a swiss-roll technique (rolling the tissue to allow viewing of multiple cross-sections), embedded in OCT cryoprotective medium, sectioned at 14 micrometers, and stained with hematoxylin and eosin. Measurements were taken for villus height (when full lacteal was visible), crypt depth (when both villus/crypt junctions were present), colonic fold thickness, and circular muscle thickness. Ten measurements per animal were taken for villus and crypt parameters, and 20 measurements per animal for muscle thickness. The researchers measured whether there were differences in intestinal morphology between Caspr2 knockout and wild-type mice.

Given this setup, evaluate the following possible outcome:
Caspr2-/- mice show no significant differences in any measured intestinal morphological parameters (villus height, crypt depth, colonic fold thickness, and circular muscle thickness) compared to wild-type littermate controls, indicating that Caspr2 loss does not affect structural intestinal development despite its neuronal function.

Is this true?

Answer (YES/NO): YES